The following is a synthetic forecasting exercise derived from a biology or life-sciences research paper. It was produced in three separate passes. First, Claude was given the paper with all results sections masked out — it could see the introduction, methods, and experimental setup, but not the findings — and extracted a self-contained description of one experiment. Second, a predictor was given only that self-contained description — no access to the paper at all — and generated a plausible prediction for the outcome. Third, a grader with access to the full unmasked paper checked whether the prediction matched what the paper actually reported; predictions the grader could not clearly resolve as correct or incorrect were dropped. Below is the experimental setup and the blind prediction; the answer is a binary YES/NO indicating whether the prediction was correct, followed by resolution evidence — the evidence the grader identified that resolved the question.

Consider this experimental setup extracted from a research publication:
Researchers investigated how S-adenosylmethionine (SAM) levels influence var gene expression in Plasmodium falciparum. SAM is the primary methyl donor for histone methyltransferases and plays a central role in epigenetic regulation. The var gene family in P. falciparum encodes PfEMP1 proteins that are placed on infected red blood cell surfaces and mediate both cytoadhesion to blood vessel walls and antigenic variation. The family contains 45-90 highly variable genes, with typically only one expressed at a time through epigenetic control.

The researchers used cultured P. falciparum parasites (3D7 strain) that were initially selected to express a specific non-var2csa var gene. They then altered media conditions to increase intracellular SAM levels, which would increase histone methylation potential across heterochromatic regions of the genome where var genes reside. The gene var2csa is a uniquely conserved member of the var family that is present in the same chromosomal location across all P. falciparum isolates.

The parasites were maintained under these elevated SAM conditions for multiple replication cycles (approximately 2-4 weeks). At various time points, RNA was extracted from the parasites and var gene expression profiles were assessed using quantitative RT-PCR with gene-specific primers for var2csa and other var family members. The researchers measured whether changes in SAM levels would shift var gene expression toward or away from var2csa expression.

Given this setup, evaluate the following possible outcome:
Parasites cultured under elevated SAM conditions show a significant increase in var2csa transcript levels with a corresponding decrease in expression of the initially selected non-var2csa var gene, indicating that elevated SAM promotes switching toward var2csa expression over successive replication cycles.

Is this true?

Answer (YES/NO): YES